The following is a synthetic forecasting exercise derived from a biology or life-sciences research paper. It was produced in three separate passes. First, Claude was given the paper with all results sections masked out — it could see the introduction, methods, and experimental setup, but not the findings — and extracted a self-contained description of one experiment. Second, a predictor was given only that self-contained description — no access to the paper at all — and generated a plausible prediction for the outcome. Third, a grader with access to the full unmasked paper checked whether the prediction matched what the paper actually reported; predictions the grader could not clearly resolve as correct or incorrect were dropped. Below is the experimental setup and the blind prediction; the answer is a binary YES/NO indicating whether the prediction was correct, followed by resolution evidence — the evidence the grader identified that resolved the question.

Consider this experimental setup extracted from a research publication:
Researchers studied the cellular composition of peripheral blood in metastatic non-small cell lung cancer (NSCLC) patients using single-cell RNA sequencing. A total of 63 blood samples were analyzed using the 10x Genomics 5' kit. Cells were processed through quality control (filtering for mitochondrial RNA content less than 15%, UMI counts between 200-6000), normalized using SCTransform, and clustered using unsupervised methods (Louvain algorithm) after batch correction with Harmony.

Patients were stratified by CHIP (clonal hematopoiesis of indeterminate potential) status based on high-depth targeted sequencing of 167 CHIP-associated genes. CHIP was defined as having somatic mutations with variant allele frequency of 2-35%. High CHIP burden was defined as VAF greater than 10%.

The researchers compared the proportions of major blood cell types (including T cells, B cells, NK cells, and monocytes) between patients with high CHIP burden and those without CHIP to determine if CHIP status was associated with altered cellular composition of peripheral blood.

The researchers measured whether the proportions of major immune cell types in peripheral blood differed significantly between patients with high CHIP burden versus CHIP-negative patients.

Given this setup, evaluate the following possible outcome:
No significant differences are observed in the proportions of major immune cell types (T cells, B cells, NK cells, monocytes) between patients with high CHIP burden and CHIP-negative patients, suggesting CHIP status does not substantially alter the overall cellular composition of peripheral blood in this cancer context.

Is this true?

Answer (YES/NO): YES